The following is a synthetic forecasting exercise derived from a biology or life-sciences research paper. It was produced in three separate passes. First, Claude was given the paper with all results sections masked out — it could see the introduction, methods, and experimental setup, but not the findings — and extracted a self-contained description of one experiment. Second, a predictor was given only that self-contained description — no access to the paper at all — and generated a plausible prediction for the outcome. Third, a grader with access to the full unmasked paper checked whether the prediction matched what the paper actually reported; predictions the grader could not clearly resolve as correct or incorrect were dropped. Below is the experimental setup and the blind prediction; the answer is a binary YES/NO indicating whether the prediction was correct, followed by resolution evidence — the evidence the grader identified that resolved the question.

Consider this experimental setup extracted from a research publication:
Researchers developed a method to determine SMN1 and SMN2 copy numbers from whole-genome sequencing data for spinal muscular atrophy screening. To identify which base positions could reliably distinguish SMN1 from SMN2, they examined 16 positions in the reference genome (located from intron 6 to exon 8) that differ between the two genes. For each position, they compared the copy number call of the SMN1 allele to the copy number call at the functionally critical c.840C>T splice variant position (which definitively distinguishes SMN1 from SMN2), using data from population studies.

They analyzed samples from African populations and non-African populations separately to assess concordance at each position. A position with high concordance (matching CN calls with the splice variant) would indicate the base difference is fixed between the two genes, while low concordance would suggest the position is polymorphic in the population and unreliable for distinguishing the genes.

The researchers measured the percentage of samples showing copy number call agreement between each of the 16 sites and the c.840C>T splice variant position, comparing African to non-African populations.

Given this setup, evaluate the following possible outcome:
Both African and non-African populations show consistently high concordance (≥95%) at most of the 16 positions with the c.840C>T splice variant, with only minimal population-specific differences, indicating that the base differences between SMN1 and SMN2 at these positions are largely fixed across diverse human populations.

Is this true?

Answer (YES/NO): NO